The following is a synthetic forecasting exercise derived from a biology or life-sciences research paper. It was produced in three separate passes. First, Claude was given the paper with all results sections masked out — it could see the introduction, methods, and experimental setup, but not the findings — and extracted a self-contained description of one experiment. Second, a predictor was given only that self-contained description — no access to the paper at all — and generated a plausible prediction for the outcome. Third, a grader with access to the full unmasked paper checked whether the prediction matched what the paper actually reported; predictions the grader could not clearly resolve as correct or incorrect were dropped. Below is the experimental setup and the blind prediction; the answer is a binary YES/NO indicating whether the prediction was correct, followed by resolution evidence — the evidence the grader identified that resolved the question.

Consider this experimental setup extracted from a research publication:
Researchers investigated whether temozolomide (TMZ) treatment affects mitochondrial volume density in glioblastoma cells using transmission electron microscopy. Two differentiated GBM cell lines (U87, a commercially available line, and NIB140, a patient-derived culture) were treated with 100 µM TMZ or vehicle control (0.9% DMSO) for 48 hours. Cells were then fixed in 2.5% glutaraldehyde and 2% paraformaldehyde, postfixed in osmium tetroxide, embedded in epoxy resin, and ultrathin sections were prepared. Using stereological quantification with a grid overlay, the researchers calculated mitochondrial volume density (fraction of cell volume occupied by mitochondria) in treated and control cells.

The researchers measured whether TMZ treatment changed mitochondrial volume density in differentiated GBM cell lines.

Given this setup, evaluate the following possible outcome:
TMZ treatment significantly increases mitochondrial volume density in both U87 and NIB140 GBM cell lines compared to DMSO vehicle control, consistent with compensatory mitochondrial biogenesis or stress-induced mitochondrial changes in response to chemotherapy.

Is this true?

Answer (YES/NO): NO